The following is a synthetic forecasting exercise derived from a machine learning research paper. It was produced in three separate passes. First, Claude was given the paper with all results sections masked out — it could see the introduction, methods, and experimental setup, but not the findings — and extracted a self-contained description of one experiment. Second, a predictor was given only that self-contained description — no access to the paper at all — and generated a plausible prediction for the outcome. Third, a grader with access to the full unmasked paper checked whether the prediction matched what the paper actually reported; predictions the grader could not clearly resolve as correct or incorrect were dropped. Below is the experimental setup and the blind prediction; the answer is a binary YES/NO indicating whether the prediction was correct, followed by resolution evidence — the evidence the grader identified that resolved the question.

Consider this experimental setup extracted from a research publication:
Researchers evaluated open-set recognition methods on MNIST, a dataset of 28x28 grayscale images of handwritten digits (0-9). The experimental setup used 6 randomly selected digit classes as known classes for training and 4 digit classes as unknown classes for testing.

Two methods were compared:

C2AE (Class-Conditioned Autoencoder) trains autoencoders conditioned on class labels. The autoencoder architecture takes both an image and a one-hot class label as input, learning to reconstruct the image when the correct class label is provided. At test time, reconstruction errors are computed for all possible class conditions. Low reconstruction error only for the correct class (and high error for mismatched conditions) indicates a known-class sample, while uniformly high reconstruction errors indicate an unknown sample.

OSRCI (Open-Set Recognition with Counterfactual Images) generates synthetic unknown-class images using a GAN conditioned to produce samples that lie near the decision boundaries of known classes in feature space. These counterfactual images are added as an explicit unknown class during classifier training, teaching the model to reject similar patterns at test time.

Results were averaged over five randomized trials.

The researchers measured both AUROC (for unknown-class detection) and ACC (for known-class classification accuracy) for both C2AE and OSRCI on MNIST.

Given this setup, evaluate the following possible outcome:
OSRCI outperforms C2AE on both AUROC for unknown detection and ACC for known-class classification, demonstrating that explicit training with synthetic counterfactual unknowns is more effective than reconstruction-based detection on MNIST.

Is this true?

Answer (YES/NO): NO